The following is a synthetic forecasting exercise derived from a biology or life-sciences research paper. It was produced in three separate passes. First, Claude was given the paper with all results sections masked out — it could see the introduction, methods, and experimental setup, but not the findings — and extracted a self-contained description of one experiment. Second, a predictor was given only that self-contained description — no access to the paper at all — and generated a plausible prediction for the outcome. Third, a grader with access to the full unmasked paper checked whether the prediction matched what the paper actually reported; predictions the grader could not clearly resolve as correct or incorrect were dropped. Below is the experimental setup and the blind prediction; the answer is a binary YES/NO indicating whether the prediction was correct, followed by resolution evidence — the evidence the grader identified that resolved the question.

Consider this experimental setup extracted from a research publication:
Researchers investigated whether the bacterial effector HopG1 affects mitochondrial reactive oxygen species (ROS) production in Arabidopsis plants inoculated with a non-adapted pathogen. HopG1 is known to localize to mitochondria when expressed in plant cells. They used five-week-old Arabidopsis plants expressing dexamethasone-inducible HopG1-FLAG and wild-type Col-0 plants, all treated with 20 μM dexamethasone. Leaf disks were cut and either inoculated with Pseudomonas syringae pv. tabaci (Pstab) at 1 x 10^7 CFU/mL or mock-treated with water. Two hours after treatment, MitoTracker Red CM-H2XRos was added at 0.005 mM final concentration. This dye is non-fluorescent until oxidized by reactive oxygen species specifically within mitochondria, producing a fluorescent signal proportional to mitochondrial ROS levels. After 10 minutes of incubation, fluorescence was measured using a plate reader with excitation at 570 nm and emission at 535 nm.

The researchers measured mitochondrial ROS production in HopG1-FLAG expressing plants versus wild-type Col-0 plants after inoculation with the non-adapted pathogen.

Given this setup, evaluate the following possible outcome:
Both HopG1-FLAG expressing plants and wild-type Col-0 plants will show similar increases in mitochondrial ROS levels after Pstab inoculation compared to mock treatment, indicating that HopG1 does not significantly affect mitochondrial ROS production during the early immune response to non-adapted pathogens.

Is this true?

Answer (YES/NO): NO